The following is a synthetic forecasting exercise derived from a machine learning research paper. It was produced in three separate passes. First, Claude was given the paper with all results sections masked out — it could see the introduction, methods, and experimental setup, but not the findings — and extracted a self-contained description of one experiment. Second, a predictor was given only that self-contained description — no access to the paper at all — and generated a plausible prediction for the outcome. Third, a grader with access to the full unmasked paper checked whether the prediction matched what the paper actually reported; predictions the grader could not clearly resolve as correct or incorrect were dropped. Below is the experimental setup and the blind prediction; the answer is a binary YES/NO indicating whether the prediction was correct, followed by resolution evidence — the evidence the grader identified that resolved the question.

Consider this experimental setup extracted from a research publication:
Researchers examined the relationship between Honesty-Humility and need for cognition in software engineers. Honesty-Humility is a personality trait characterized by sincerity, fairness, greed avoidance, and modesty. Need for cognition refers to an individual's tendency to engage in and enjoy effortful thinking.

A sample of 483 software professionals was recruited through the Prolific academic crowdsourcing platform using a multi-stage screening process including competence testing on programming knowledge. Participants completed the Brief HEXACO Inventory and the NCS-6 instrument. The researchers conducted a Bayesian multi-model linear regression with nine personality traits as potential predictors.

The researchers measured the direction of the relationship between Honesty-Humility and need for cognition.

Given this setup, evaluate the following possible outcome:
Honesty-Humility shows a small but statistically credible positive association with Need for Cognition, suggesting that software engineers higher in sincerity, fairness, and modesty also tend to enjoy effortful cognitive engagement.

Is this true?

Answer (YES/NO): YES